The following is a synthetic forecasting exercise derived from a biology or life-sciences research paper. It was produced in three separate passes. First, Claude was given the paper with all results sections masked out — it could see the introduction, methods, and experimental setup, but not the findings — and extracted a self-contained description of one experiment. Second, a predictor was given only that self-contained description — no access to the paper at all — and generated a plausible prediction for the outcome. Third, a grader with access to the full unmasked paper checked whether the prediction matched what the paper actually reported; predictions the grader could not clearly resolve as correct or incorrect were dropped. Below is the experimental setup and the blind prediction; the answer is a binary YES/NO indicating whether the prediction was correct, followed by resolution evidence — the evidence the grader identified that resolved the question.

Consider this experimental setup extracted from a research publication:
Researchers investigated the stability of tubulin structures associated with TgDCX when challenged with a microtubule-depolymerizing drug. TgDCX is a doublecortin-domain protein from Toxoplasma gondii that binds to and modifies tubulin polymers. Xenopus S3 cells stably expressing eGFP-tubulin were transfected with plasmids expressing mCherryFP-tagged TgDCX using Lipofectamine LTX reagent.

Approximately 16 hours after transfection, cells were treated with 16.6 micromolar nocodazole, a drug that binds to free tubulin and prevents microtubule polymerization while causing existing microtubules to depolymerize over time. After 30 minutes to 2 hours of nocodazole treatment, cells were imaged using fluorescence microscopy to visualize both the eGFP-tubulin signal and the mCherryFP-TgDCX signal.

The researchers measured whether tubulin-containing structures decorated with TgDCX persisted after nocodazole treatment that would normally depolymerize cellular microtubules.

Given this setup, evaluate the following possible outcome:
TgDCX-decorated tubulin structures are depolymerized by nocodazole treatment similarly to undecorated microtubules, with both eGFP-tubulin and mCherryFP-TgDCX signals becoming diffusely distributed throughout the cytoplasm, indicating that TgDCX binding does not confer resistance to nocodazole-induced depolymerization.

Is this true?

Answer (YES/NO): NO